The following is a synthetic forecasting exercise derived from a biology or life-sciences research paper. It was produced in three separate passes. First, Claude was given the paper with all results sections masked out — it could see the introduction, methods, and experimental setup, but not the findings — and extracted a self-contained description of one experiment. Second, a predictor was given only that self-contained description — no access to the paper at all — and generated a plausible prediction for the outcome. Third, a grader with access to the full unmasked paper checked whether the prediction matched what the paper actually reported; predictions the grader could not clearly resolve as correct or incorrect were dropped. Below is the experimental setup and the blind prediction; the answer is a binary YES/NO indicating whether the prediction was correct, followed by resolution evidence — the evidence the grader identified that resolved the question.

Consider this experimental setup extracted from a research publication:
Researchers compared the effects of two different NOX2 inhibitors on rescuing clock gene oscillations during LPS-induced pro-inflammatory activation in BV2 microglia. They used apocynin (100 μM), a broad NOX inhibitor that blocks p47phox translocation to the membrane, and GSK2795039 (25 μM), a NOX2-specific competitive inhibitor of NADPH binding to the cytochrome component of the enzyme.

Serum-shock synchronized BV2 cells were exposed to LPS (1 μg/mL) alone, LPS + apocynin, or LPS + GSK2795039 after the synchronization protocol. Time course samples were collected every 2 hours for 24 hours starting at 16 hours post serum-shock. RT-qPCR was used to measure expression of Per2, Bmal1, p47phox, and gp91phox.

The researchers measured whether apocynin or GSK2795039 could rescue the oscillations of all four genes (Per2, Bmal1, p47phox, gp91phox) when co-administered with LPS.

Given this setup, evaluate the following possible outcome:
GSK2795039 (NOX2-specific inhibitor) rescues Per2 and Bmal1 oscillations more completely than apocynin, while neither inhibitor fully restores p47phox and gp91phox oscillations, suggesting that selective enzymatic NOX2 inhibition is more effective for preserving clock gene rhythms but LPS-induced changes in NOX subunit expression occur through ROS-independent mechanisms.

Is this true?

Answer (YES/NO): NO